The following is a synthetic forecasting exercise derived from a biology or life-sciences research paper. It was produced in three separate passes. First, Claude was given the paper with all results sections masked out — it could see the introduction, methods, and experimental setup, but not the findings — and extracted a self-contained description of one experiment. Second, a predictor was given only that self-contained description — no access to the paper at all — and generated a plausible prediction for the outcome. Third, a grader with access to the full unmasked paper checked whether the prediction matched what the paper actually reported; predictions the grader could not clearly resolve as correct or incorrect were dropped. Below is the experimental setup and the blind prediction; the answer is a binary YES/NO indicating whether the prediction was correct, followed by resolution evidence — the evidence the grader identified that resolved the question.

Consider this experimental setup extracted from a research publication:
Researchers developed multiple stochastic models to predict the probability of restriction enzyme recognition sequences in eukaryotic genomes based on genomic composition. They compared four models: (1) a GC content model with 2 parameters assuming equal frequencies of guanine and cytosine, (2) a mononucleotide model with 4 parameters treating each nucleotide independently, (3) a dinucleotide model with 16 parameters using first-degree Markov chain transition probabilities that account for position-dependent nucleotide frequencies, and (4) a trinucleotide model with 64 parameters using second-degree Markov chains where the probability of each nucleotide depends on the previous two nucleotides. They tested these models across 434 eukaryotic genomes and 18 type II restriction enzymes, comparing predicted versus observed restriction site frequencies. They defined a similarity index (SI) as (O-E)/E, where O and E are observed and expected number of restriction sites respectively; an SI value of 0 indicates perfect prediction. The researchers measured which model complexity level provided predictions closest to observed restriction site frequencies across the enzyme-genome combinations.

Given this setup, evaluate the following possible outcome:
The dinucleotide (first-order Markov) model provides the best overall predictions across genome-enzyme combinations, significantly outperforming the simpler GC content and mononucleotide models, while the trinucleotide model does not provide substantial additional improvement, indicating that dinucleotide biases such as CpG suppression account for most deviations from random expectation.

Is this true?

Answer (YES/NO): NO